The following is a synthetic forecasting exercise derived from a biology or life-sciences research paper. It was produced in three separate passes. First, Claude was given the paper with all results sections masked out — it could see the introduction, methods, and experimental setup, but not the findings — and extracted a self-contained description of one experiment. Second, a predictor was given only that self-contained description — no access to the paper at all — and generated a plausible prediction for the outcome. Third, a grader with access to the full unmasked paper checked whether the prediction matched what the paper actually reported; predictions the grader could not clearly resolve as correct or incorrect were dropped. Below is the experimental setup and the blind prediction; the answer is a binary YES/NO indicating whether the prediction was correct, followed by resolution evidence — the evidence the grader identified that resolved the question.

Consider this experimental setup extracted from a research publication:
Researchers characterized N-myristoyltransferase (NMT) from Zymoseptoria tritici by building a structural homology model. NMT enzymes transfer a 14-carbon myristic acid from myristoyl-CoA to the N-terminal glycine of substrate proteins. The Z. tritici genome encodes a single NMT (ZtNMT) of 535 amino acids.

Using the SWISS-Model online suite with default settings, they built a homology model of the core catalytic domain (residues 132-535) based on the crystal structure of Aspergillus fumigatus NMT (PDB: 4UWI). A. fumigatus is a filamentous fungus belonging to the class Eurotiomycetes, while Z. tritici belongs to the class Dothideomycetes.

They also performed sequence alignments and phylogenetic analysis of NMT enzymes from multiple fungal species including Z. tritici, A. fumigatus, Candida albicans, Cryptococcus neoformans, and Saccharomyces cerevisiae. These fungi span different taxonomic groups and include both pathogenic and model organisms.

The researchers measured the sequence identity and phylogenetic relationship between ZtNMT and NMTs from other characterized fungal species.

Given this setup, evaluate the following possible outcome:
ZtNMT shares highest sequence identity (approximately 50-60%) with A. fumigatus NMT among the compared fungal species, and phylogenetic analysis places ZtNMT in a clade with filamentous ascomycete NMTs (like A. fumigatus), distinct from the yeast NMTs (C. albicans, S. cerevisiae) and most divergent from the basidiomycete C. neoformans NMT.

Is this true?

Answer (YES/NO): NO